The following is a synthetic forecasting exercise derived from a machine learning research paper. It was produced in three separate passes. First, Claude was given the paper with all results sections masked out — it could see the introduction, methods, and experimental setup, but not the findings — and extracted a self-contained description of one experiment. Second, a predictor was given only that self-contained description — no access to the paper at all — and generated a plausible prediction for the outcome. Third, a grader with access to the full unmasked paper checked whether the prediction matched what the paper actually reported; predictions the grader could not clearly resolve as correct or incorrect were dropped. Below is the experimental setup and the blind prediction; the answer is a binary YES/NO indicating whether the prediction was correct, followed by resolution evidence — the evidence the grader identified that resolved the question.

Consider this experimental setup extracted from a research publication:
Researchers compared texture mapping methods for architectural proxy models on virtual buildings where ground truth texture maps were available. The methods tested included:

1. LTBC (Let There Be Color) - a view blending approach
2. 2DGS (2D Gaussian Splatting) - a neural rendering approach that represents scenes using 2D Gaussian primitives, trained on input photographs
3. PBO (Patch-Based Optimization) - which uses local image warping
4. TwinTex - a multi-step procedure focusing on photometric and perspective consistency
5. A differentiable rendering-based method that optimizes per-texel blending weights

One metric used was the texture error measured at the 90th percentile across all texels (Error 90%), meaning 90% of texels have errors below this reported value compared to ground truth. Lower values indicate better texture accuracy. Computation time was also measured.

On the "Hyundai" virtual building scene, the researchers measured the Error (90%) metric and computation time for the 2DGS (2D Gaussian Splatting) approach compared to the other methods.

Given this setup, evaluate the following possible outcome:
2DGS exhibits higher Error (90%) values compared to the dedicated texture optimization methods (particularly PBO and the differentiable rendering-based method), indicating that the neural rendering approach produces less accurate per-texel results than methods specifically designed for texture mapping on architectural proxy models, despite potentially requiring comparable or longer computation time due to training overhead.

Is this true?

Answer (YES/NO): YES